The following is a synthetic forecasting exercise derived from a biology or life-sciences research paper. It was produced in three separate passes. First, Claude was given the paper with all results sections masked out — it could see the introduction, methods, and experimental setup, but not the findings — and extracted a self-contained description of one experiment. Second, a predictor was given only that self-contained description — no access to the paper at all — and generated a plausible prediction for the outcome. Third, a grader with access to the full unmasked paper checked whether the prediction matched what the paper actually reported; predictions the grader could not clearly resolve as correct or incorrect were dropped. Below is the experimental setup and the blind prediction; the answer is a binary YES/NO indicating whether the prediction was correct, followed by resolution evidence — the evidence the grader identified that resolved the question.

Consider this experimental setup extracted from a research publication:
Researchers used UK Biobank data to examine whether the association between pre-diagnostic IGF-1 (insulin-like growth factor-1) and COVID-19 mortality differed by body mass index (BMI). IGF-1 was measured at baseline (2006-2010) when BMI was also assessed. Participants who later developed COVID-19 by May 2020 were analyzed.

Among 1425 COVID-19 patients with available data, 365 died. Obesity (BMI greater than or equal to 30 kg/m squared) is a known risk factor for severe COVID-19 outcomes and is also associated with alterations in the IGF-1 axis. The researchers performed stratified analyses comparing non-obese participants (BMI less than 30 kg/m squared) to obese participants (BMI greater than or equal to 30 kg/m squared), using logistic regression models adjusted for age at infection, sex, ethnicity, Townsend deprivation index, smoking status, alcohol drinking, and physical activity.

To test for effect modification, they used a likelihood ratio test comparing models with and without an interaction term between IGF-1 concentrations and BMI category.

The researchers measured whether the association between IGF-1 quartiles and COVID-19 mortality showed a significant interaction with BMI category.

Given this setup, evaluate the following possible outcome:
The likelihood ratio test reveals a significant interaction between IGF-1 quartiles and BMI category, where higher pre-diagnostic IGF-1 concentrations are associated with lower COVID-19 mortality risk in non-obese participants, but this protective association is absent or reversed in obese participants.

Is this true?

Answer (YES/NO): NO